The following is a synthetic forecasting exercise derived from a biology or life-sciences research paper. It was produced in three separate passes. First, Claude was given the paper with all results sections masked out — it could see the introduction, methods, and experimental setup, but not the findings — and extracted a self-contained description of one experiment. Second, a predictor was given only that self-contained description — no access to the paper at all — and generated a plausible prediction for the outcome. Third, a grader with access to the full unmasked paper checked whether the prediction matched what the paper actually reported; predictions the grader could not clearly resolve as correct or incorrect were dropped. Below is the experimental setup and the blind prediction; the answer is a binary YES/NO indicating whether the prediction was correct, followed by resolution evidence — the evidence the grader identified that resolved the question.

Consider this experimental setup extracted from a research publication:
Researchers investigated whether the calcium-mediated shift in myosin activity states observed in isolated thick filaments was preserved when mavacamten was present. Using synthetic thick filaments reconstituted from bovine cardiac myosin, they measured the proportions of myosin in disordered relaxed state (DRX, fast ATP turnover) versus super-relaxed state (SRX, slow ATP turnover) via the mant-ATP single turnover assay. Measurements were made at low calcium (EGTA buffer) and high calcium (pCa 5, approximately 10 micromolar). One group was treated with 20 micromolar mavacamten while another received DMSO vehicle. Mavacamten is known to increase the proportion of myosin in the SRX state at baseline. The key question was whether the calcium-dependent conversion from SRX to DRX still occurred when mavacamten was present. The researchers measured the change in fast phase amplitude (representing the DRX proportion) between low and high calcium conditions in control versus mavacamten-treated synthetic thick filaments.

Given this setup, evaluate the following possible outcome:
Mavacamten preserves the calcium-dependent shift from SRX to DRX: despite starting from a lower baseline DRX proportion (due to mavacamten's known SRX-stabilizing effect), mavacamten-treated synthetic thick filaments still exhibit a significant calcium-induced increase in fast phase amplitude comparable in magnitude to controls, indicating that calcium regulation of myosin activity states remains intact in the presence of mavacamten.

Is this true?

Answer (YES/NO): NO